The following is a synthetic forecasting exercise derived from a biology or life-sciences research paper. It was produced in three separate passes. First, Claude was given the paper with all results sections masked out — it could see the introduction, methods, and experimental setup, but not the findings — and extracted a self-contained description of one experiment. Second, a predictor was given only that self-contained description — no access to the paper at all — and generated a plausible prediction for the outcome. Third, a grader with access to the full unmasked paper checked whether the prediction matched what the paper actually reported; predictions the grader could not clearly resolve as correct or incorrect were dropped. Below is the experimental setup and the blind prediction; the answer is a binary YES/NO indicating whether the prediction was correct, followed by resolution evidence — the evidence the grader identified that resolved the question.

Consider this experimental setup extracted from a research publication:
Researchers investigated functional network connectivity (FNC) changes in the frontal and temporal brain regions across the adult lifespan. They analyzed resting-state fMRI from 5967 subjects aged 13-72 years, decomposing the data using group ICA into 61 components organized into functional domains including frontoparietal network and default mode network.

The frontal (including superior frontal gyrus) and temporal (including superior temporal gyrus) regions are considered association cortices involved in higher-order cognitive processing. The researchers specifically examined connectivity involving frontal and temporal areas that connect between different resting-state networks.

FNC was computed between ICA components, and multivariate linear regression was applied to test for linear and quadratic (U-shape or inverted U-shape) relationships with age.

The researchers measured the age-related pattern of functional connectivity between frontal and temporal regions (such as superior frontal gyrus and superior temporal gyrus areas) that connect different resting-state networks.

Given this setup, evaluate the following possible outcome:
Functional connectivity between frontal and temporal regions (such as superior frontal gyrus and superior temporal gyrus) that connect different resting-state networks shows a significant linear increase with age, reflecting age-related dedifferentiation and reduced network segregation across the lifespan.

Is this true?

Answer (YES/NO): NO